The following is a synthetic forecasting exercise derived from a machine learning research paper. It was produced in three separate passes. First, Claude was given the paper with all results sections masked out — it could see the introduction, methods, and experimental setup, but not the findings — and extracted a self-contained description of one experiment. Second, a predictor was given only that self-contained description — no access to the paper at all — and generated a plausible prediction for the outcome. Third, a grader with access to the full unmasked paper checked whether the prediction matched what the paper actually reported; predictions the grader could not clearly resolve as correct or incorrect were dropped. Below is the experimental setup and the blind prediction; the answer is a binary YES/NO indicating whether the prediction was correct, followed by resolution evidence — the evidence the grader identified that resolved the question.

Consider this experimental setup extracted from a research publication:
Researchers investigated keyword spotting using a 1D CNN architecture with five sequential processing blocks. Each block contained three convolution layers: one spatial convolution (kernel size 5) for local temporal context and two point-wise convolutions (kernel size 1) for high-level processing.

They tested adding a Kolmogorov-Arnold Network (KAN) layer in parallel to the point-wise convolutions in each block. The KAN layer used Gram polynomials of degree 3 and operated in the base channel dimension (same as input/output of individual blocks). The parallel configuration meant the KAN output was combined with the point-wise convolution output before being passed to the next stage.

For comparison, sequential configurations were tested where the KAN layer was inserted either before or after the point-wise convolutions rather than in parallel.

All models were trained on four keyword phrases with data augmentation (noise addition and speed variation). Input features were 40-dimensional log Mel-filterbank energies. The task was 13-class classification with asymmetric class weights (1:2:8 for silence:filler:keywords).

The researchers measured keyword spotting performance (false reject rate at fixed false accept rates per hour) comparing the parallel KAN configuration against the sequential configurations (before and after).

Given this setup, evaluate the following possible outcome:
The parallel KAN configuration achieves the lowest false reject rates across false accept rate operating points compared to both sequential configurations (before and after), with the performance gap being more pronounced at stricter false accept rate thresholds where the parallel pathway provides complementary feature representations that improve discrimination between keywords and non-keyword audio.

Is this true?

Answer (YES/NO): NO